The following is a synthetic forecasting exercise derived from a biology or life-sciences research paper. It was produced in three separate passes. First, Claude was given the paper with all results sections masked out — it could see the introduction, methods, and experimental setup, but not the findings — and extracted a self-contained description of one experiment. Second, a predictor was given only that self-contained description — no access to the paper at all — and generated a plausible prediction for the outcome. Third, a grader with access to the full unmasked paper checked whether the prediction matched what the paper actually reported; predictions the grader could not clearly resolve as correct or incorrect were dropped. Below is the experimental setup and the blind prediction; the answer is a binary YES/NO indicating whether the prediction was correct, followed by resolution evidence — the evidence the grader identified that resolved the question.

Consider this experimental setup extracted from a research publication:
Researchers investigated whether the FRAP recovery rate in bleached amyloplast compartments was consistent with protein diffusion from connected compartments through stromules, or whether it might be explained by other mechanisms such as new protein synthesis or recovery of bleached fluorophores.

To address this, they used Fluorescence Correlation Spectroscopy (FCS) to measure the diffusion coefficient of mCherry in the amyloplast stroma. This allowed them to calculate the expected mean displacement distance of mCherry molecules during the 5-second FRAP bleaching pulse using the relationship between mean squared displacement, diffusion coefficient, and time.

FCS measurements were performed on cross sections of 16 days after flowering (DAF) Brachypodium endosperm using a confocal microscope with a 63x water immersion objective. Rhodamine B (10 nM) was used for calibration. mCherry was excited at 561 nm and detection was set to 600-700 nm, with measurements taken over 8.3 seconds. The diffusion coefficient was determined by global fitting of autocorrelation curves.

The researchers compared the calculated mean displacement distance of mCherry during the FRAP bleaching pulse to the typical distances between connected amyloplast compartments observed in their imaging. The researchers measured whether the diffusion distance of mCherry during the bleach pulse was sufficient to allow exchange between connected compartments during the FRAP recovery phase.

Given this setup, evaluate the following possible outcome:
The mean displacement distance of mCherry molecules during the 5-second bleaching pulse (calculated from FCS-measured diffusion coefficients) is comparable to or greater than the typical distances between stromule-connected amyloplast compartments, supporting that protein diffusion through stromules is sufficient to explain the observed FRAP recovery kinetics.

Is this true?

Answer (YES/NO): YES